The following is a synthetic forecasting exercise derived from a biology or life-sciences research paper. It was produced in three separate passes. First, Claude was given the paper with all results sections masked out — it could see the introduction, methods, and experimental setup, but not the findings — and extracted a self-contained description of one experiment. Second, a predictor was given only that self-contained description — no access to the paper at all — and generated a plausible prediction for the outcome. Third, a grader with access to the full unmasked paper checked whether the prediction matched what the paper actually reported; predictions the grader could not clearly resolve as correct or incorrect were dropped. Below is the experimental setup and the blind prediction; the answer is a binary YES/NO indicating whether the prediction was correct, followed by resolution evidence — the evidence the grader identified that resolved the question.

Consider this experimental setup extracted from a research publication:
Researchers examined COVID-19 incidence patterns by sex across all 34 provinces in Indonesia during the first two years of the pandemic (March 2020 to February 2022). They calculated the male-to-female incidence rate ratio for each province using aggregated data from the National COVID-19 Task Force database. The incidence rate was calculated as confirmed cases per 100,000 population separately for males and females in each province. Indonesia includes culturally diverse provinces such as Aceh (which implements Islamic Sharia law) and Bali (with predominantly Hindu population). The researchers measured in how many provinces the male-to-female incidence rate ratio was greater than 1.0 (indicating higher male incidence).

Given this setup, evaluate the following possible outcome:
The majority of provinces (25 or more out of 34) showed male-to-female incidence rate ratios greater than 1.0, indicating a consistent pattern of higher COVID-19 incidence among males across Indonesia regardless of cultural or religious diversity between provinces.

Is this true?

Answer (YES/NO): YES